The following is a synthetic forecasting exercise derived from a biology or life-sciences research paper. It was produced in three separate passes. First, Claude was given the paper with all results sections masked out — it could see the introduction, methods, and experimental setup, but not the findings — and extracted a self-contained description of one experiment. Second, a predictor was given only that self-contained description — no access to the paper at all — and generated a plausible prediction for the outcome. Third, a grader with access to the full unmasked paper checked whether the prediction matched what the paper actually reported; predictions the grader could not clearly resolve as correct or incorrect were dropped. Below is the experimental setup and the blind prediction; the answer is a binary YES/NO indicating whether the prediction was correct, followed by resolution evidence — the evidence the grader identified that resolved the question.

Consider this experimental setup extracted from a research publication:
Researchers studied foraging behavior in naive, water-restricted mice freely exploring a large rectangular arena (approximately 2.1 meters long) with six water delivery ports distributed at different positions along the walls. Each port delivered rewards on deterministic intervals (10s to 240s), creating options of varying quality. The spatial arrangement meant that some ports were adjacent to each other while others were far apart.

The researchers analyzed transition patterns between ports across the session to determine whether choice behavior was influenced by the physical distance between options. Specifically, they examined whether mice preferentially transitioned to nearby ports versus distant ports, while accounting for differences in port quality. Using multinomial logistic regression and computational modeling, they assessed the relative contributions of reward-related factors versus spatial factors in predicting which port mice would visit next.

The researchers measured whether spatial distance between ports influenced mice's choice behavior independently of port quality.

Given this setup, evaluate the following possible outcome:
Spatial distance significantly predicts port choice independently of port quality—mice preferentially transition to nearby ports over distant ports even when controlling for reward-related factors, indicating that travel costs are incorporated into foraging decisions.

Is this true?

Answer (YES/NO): YES